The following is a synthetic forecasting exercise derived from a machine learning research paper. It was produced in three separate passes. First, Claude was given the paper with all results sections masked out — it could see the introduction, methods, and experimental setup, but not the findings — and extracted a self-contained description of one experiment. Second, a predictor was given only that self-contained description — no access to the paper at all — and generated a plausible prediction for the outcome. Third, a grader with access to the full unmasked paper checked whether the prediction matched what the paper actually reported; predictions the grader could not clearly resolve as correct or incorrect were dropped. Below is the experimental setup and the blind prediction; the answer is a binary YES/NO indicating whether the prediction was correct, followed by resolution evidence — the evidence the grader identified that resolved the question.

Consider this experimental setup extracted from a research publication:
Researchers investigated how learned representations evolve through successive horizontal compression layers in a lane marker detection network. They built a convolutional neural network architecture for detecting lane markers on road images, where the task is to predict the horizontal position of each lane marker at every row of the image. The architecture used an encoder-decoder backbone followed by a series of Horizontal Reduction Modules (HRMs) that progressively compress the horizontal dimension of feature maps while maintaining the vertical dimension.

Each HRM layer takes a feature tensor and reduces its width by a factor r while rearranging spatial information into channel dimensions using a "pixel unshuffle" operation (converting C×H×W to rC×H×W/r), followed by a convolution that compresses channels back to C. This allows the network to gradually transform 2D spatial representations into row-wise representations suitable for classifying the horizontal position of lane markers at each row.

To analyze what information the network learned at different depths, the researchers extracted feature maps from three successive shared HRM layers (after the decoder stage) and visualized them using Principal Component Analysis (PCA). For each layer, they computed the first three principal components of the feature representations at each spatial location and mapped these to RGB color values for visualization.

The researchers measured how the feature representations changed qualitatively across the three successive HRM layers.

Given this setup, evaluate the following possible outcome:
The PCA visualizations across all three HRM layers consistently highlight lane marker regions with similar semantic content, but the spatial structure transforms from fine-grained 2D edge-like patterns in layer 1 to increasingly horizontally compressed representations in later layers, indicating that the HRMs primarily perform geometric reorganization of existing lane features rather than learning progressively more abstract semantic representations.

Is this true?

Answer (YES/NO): NO